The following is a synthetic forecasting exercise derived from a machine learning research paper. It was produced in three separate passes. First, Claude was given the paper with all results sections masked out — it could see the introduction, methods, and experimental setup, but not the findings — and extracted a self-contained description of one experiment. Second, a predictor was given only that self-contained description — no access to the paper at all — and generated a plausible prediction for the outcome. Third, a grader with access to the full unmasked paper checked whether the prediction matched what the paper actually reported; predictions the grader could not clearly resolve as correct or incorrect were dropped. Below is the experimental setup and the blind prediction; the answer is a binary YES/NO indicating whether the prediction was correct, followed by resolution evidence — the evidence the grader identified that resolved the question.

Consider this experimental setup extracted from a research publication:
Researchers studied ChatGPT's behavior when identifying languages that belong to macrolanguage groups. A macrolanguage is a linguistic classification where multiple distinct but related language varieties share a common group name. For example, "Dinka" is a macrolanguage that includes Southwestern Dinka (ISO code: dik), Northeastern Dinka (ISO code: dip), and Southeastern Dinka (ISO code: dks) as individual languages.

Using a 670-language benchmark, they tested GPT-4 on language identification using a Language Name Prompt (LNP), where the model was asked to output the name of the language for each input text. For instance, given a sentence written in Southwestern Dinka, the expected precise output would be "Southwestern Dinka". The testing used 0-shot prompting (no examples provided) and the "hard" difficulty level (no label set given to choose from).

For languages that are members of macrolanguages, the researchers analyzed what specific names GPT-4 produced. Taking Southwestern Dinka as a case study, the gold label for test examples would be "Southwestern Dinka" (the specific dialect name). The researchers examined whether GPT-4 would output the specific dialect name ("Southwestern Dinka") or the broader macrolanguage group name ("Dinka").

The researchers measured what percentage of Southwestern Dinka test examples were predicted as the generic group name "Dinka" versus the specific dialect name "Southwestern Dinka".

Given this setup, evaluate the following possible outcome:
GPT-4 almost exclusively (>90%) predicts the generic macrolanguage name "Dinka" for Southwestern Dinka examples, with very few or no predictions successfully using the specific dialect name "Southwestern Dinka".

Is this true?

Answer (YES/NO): NO